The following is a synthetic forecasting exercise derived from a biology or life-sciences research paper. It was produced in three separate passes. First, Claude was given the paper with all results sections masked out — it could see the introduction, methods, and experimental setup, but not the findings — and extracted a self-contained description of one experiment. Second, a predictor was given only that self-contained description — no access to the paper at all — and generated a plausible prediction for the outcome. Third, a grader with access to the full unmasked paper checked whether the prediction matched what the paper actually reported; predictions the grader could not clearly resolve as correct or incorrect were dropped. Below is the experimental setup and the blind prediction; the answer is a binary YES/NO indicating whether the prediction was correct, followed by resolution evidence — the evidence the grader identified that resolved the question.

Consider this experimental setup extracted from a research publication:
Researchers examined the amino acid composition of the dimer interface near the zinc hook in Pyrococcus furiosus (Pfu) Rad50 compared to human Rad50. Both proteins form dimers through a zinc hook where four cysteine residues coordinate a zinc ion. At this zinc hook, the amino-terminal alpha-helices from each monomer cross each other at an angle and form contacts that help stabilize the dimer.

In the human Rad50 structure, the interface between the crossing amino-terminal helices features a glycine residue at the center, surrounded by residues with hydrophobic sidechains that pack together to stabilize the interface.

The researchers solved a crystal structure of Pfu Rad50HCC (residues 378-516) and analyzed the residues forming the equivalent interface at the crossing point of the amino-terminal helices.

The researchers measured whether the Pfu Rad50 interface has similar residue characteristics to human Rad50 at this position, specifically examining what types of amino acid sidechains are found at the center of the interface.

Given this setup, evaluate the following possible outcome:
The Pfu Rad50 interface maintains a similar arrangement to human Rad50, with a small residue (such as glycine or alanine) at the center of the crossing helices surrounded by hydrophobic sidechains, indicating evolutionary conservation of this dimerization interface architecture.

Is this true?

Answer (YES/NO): NO